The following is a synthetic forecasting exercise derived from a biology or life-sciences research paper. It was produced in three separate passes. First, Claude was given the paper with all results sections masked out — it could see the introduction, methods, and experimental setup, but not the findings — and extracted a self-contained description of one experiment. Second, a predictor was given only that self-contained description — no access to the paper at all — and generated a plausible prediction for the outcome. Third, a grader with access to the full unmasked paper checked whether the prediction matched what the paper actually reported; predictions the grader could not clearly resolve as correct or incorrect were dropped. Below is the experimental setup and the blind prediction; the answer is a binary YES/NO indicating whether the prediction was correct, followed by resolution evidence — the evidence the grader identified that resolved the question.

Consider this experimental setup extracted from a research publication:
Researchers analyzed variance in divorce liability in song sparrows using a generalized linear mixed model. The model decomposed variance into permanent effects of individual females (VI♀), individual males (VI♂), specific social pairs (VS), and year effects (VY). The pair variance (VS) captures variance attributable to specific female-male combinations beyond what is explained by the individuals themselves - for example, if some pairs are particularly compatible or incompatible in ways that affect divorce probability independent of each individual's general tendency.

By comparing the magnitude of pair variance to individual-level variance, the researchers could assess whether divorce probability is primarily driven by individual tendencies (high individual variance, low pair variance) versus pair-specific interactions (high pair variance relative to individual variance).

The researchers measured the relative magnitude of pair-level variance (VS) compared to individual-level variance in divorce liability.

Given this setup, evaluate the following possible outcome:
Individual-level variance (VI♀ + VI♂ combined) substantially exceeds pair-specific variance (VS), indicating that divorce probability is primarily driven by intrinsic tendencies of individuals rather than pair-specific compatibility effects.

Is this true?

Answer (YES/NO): YES